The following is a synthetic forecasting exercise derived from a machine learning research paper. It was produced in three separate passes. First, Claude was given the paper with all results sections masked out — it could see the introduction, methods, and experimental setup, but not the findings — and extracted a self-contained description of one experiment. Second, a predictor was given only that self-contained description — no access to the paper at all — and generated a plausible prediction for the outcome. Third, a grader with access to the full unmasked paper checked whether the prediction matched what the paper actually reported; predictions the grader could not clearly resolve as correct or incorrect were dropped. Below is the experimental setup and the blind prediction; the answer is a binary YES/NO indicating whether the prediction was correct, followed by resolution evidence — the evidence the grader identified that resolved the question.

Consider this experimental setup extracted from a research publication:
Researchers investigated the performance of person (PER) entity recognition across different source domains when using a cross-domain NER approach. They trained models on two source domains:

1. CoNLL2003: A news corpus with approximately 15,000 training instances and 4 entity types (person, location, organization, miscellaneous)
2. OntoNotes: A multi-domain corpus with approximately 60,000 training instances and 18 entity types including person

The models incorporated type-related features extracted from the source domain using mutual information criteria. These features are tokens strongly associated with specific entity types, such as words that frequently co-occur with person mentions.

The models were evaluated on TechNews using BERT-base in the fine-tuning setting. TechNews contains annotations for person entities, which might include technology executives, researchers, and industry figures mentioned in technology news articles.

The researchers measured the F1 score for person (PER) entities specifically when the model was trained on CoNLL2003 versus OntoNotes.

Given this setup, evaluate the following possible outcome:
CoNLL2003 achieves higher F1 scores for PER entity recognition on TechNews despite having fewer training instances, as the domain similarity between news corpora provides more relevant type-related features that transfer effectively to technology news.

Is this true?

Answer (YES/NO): NO